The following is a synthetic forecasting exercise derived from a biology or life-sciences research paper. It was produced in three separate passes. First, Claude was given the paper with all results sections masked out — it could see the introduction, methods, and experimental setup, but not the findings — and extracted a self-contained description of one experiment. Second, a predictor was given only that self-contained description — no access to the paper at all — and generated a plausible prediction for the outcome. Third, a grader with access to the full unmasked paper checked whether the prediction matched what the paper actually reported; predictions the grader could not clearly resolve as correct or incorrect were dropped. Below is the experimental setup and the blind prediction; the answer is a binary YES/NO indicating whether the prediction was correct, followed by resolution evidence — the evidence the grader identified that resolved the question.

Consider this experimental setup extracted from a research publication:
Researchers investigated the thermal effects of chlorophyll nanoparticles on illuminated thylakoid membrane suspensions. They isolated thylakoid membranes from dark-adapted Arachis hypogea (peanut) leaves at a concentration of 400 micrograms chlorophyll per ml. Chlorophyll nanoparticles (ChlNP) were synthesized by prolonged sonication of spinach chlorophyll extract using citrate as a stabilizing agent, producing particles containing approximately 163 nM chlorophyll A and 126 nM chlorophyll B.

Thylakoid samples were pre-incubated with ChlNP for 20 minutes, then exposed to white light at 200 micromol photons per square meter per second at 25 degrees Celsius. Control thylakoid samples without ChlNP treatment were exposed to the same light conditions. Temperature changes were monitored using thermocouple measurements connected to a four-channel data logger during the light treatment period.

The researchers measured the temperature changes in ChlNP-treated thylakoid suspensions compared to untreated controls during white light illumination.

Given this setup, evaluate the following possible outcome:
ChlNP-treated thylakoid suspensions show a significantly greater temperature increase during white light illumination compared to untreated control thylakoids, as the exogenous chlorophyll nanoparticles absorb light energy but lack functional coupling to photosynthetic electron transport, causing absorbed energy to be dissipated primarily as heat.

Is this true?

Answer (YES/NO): YES